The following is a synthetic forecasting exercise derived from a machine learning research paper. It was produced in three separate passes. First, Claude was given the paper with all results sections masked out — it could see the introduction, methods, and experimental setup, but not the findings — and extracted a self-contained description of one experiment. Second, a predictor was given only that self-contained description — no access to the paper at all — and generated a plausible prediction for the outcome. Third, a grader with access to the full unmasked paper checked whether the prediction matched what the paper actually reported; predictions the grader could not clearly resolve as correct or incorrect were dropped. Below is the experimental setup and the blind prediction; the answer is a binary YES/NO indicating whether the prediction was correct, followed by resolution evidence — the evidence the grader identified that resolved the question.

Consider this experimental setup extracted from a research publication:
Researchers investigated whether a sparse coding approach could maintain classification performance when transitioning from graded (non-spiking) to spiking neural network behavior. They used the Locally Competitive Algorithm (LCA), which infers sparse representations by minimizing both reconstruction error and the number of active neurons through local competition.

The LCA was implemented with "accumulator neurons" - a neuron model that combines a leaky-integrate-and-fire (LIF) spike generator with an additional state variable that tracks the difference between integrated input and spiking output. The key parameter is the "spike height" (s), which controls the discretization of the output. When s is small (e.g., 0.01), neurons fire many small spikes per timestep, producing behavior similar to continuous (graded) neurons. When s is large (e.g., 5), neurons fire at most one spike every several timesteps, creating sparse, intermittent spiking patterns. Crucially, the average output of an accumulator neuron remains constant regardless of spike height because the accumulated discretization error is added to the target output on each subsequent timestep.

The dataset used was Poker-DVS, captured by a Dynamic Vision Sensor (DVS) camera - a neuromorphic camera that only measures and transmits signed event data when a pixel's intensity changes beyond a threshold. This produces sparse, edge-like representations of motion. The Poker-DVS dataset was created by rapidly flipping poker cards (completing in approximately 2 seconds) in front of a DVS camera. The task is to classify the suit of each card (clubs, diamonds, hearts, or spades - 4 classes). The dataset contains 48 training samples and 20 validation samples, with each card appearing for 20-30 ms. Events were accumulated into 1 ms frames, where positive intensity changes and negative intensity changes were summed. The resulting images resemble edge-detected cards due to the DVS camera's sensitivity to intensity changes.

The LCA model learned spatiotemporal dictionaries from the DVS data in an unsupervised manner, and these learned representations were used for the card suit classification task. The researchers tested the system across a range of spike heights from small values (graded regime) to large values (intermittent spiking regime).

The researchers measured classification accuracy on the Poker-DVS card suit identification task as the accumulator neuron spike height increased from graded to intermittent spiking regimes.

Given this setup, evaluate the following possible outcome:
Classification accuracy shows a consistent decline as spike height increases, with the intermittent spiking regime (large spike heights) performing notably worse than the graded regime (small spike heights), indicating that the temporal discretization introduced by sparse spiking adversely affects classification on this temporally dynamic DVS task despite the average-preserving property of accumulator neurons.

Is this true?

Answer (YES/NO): YES